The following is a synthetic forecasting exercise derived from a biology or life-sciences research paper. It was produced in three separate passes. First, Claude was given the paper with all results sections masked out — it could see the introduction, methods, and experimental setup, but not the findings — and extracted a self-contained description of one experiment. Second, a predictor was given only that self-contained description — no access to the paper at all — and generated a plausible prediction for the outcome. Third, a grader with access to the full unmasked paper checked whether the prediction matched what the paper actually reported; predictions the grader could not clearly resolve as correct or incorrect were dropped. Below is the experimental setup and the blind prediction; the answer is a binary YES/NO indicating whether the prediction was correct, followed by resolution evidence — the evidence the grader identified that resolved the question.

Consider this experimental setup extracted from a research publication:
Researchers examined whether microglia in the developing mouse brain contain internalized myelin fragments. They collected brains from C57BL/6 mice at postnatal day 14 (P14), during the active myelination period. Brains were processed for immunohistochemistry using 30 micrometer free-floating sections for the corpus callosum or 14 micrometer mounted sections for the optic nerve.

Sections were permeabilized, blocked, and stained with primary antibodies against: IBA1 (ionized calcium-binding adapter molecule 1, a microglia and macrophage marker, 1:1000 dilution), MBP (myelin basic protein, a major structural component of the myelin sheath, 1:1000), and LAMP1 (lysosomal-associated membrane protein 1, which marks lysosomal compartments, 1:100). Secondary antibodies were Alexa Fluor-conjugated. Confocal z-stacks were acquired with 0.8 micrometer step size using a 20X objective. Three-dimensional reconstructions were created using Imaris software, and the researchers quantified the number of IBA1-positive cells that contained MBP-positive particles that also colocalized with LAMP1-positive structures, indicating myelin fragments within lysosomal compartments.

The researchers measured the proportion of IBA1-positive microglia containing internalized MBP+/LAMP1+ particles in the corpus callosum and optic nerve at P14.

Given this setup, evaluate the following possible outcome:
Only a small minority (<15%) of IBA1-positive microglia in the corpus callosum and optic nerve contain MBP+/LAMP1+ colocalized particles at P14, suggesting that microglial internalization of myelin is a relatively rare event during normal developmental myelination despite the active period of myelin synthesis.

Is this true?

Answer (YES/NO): YES